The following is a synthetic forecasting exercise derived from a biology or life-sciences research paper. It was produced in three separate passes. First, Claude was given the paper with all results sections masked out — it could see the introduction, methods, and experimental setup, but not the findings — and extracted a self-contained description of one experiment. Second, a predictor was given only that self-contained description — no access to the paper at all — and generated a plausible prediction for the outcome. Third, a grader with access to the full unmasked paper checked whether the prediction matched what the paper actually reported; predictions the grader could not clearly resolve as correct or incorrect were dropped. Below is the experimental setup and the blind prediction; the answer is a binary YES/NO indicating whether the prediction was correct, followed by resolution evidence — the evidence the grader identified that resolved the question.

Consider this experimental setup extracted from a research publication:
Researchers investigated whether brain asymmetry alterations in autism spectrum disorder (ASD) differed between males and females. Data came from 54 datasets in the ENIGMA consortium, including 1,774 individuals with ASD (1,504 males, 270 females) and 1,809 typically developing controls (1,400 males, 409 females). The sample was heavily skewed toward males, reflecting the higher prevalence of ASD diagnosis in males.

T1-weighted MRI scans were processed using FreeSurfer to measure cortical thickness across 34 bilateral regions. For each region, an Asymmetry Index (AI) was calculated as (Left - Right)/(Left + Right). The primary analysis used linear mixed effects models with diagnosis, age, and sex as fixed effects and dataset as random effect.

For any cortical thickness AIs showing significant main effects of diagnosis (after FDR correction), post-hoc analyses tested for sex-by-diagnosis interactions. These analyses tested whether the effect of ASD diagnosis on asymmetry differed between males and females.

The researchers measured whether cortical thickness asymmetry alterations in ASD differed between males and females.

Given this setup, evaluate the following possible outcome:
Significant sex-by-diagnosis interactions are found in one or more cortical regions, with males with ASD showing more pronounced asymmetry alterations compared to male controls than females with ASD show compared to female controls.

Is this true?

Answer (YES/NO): YES